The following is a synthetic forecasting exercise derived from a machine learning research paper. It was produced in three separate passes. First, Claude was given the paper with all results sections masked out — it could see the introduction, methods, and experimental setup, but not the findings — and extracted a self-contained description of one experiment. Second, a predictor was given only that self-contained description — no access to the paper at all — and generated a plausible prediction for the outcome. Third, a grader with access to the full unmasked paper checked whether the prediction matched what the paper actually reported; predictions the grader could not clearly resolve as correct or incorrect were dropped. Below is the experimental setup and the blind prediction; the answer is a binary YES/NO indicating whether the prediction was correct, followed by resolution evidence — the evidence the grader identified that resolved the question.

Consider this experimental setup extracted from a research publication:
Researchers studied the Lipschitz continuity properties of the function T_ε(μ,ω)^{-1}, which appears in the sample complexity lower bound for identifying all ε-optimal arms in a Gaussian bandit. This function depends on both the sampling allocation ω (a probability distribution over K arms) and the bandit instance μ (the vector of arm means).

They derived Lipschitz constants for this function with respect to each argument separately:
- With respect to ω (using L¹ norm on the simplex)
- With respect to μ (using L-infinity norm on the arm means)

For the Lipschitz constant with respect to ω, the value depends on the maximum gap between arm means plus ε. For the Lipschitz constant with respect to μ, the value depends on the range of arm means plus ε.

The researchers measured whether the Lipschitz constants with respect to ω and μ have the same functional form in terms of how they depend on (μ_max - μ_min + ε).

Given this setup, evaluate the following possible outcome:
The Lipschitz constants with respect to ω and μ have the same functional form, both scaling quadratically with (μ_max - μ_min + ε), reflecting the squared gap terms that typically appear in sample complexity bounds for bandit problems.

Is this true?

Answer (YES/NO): NO